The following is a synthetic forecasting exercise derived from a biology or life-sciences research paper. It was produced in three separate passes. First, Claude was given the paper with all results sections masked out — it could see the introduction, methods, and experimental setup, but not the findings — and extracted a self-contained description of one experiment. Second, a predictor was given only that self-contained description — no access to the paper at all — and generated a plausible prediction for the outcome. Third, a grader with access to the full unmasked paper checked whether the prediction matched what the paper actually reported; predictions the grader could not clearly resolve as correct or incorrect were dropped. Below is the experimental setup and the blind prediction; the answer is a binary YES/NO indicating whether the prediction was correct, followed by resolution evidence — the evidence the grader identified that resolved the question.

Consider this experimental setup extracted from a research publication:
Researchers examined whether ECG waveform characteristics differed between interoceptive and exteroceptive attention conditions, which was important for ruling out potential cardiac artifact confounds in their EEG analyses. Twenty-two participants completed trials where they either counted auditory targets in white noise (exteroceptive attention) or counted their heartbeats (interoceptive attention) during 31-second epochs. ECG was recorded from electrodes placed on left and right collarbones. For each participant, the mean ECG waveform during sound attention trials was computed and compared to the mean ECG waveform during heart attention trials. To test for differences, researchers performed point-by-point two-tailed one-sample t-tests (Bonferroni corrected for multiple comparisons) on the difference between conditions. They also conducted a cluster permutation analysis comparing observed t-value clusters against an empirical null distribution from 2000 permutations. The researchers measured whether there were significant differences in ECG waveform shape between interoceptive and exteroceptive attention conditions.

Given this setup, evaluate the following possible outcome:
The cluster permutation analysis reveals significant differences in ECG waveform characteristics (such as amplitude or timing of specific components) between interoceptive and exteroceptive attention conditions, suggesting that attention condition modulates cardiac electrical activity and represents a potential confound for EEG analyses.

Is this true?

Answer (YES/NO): NO